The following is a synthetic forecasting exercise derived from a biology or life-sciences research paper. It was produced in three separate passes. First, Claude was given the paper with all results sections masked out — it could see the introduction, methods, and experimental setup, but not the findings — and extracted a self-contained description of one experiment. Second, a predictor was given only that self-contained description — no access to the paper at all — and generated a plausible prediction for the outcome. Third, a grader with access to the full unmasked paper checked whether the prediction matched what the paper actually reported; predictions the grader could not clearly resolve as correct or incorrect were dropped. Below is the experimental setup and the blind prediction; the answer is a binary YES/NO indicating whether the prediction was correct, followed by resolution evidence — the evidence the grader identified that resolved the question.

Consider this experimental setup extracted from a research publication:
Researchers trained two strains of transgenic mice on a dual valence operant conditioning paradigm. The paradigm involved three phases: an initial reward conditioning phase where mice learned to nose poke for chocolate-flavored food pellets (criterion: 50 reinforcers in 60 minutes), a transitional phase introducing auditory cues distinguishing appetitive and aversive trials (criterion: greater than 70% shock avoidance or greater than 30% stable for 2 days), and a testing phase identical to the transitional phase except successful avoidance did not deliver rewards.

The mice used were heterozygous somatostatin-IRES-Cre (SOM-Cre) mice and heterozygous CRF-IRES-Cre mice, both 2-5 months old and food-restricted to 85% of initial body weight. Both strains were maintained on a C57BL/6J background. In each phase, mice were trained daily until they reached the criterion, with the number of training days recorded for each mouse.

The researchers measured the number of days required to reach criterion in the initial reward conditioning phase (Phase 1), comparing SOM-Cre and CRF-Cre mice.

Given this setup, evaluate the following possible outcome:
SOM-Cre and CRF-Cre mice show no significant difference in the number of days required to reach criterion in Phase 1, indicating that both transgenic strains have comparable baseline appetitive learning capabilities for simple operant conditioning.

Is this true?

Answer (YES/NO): NO